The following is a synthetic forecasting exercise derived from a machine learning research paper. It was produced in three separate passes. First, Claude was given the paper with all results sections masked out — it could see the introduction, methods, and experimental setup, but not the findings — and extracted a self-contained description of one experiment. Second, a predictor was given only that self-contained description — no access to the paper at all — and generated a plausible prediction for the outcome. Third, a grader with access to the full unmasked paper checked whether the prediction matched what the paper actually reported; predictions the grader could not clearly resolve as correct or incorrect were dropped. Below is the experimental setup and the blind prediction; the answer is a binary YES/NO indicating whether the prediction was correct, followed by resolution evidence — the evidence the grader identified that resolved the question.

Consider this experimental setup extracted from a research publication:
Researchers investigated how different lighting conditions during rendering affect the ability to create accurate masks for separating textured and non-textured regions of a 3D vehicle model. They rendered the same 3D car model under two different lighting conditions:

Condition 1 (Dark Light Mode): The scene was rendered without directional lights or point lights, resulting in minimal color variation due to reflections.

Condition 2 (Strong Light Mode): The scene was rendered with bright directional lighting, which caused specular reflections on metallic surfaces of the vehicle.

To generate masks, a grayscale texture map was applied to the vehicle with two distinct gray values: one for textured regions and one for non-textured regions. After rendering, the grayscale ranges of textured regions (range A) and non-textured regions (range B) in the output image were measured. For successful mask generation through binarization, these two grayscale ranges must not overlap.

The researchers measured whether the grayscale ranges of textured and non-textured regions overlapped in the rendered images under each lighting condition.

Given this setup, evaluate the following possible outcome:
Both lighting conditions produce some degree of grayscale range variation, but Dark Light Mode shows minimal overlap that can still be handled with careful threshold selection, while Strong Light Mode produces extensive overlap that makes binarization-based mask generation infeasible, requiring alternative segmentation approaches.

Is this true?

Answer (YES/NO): NO